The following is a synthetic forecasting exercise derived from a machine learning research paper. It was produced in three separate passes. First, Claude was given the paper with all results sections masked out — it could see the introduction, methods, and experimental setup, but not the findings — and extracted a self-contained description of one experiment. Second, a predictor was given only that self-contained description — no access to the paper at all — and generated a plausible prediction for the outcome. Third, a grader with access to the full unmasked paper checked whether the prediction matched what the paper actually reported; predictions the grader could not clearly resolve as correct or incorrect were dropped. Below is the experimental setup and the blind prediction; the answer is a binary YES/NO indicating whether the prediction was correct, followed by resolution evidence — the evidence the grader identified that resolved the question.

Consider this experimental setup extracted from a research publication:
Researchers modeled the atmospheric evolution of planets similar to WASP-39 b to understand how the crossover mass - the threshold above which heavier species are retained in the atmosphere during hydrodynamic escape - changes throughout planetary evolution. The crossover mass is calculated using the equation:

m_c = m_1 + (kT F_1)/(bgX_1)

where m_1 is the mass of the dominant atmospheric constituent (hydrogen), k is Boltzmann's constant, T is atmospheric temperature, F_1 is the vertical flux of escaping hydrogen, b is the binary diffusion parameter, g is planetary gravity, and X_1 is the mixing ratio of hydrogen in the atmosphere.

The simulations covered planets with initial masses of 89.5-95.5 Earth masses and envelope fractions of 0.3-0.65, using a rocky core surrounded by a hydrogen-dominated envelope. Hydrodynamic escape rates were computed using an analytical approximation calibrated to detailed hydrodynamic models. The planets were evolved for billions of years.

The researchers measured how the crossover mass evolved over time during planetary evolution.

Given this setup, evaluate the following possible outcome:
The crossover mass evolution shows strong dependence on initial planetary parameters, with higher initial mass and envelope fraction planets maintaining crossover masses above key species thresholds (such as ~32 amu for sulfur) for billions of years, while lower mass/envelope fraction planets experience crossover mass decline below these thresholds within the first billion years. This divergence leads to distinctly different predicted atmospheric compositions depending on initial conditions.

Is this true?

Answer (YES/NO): NO